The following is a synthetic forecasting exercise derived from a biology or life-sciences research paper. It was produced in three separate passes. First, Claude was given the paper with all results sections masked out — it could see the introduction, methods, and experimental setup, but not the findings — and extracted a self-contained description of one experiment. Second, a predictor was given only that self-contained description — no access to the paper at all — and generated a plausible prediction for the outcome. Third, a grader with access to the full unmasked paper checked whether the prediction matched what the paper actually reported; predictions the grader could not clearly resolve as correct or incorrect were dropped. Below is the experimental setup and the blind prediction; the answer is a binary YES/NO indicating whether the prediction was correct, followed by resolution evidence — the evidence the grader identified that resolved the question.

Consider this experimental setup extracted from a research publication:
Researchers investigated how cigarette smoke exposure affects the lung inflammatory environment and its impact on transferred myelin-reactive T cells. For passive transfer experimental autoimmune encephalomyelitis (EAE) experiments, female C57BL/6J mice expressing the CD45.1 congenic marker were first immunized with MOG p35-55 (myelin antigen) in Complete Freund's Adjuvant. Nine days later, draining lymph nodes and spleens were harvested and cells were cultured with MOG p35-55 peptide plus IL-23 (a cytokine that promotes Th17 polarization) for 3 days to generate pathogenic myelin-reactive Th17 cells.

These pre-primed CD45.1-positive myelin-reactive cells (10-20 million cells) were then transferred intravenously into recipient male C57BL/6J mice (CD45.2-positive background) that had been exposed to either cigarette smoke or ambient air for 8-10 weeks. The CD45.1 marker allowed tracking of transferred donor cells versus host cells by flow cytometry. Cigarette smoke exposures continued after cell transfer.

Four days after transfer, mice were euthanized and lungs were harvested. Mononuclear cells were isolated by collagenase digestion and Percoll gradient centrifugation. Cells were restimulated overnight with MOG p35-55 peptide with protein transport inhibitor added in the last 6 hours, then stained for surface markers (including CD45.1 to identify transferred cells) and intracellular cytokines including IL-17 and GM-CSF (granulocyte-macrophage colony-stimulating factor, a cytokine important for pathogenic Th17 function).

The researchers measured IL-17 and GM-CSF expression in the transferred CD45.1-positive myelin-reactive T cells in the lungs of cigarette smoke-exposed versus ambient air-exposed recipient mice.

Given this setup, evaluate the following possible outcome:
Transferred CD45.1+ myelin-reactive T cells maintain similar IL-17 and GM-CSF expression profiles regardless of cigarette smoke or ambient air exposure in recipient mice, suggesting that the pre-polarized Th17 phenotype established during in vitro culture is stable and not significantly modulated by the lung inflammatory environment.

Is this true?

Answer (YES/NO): NO